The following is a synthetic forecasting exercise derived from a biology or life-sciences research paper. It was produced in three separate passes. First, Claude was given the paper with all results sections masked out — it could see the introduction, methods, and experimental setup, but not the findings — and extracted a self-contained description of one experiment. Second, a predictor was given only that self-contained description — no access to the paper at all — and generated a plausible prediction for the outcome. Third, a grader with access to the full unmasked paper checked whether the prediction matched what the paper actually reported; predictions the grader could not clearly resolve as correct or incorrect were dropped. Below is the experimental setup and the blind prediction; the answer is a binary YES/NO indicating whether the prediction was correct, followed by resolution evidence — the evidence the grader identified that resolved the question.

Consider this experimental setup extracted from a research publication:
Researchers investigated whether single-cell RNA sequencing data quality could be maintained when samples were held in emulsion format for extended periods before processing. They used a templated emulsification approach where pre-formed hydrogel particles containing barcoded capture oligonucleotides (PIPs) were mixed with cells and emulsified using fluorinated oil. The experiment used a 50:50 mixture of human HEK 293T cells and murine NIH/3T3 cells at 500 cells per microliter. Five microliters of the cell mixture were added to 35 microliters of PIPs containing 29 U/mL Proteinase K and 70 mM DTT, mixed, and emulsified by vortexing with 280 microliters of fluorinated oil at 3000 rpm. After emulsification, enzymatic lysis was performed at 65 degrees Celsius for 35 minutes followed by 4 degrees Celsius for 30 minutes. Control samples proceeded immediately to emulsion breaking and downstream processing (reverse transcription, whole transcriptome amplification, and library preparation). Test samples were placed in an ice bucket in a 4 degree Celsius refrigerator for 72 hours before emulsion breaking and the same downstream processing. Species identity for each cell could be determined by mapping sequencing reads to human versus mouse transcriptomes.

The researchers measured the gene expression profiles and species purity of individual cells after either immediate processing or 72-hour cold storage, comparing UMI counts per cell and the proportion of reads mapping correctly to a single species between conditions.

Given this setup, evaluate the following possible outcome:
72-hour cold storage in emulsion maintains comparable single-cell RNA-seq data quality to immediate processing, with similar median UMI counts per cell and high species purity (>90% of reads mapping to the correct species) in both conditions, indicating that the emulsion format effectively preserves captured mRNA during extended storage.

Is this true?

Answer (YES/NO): YES